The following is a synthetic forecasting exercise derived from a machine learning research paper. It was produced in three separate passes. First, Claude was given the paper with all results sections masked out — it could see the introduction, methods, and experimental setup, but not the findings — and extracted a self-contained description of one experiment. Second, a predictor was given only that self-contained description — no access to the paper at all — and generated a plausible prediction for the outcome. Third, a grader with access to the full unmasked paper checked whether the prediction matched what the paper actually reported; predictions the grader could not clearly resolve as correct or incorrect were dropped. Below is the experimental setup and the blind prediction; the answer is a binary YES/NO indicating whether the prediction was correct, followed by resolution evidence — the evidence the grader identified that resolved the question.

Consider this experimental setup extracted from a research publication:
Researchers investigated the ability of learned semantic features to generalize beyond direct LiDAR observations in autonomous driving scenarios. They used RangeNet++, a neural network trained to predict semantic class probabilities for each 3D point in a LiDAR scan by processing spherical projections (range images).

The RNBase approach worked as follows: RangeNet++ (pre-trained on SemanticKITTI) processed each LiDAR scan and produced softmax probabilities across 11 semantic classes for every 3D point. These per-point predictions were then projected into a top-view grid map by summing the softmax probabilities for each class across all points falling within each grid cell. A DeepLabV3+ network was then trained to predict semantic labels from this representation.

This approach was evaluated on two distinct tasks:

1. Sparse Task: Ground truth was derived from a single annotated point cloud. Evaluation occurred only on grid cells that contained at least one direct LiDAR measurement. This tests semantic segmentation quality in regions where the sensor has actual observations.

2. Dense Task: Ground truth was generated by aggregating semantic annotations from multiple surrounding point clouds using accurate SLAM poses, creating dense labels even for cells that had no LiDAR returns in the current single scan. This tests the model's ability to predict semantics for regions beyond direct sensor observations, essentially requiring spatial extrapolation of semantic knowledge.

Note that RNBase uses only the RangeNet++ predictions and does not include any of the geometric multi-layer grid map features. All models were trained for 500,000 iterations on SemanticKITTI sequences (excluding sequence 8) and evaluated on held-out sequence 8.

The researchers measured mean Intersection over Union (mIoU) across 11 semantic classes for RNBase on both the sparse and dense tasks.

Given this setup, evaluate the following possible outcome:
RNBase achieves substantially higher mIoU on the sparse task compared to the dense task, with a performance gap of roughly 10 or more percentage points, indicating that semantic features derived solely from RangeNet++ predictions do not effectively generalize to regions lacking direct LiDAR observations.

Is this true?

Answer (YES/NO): YES